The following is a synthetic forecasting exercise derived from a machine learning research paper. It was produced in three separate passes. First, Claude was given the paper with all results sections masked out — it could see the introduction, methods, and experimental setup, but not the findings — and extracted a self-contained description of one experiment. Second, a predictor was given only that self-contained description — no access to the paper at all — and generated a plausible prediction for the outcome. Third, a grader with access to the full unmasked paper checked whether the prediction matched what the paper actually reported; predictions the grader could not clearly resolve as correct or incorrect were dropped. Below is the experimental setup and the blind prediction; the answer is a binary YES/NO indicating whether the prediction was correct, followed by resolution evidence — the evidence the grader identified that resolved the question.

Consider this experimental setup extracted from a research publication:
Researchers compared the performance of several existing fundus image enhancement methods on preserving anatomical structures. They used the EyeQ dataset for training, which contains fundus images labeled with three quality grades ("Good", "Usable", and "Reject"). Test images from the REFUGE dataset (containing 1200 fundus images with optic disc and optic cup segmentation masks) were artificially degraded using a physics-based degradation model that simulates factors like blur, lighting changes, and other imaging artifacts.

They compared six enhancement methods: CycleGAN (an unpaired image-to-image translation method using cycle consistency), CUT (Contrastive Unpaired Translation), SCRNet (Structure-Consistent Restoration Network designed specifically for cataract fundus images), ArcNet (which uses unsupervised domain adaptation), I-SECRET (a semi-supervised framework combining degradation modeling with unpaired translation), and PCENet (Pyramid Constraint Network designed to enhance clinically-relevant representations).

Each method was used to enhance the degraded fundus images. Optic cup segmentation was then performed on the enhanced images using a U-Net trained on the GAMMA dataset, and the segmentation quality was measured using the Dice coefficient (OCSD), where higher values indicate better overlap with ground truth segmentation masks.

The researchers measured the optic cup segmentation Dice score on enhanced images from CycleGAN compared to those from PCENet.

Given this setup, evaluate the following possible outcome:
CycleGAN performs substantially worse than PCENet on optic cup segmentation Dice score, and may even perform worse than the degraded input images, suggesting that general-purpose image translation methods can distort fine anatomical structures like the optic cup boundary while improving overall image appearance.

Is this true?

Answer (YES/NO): YES